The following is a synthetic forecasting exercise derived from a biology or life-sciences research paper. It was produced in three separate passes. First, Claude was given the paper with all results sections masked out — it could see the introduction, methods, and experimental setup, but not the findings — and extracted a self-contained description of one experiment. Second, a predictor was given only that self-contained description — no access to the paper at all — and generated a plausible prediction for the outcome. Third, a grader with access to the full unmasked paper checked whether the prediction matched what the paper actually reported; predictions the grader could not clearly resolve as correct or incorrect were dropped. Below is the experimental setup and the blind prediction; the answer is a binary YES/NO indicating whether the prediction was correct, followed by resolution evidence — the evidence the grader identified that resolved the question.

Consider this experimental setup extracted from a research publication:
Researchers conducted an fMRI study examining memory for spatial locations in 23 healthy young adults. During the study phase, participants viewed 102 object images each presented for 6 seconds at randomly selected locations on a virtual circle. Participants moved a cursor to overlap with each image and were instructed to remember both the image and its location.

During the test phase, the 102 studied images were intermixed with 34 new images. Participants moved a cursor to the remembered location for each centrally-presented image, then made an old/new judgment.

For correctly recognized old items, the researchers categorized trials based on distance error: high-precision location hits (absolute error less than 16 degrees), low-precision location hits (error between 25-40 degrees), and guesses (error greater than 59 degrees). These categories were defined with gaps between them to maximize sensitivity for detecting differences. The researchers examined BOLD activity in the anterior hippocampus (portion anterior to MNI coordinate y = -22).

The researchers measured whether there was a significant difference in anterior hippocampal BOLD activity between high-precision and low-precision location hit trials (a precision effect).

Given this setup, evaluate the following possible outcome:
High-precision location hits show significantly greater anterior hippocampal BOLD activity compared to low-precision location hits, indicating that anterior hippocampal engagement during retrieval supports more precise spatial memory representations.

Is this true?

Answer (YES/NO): NO